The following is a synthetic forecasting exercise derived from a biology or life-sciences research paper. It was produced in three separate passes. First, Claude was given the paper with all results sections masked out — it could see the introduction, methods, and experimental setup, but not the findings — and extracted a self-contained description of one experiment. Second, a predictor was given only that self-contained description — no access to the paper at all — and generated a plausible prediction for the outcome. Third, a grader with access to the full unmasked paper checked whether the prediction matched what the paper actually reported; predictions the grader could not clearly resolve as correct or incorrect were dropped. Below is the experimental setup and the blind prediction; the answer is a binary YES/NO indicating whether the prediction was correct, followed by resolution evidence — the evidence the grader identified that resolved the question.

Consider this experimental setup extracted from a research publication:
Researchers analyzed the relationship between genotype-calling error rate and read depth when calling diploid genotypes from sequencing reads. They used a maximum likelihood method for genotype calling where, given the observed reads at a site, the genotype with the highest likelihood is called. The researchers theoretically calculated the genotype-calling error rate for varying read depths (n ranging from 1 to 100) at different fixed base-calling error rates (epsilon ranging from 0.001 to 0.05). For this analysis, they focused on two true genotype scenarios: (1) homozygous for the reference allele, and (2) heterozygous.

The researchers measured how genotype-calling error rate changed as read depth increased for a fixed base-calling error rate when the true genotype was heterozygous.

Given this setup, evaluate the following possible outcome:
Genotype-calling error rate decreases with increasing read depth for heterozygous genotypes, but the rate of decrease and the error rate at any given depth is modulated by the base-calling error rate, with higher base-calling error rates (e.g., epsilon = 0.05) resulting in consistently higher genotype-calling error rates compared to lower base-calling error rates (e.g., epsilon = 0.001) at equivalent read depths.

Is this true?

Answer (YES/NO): NO